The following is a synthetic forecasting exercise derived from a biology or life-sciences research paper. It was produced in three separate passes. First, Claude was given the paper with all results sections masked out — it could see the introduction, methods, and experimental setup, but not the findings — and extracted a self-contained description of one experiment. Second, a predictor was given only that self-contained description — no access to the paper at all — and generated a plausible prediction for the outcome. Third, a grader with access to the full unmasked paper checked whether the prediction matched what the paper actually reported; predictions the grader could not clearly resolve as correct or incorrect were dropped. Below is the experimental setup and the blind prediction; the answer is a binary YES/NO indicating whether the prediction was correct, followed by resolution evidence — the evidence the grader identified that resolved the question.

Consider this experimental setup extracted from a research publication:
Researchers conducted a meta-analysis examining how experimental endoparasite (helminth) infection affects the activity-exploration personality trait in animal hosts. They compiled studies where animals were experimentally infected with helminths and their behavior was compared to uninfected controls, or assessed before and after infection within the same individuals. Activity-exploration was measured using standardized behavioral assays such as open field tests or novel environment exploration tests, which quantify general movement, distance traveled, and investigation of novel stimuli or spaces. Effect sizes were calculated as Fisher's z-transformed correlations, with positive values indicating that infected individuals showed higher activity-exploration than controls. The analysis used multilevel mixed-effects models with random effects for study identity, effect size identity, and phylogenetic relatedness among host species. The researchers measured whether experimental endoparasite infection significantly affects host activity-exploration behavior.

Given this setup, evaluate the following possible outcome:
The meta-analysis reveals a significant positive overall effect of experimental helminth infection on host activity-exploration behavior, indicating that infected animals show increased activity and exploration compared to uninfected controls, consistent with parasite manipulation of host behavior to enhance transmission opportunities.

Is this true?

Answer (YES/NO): NO